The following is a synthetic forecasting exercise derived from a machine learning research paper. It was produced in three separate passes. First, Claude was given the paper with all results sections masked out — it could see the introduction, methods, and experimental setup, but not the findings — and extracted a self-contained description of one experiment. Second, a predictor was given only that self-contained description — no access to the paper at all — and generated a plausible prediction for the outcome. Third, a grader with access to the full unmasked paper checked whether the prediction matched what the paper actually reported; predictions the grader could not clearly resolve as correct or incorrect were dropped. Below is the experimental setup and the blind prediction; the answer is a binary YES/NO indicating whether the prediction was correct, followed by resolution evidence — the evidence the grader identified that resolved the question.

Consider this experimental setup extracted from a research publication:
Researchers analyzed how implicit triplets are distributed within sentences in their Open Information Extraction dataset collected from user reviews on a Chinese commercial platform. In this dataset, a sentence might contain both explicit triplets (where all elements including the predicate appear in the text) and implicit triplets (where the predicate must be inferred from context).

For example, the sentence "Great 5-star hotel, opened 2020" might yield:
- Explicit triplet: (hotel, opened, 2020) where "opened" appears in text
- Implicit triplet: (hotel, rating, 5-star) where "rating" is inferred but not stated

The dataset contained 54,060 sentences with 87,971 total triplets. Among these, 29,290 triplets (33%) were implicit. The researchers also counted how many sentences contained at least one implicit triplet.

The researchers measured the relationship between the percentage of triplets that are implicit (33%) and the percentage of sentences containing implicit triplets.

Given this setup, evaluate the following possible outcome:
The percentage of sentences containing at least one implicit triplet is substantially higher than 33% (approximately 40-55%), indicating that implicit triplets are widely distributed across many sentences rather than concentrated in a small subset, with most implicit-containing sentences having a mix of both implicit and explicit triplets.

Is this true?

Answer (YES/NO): NO